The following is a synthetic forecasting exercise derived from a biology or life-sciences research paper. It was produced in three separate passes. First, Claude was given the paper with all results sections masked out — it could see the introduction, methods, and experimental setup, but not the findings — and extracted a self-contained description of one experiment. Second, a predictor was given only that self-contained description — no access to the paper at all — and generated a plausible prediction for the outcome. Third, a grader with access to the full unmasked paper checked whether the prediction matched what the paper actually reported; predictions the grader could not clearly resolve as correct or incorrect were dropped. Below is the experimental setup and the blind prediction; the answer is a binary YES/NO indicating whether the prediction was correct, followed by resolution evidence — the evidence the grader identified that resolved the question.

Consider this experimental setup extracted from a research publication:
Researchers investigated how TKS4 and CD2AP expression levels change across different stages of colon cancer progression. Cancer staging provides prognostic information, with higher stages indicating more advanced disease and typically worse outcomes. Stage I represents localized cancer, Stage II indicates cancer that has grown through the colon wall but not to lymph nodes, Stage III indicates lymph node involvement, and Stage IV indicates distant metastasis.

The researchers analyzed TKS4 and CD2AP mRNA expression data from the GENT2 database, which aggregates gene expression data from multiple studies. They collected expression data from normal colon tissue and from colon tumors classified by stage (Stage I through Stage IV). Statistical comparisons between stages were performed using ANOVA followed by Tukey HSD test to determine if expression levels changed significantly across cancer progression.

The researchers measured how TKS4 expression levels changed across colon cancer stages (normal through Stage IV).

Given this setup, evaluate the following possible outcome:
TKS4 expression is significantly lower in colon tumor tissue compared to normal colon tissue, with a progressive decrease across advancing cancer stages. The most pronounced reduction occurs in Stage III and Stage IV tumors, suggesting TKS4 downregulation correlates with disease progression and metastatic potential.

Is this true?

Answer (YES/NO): NO